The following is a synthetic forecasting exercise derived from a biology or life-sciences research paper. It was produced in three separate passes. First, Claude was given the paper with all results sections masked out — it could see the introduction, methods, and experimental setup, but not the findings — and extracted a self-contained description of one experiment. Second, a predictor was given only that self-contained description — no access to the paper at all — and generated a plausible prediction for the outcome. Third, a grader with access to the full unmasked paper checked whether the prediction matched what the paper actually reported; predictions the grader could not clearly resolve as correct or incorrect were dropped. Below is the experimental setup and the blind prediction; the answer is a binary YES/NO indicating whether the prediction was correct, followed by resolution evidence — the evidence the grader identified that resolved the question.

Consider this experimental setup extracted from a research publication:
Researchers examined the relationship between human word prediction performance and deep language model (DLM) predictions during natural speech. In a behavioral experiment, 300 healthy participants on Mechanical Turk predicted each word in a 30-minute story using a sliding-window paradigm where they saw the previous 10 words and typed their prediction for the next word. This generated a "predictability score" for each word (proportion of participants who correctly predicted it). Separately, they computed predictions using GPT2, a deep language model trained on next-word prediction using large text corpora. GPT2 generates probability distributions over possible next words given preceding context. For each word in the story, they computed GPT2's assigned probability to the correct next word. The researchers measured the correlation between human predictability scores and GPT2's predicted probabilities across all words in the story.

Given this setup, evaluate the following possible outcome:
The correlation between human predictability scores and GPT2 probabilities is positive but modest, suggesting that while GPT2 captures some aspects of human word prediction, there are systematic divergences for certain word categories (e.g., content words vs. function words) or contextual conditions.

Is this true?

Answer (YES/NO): NO